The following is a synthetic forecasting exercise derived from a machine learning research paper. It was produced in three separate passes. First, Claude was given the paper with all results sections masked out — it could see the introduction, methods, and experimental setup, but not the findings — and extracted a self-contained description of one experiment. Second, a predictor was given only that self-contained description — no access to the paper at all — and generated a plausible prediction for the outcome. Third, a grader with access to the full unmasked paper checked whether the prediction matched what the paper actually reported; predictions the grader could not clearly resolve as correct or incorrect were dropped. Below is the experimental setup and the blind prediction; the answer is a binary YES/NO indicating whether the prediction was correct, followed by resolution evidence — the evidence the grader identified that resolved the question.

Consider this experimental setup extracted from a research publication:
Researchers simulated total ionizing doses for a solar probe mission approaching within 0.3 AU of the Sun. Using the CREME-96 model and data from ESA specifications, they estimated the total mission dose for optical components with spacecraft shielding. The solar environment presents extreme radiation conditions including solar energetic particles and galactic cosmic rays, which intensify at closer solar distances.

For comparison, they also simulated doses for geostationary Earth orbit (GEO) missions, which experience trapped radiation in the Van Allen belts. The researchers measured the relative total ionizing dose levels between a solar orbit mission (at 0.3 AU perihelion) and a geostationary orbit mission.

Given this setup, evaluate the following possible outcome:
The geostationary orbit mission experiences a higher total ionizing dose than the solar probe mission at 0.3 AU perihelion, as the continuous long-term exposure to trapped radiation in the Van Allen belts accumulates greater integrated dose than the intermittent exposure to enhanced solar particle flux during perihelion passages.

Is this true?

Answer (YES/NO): NO